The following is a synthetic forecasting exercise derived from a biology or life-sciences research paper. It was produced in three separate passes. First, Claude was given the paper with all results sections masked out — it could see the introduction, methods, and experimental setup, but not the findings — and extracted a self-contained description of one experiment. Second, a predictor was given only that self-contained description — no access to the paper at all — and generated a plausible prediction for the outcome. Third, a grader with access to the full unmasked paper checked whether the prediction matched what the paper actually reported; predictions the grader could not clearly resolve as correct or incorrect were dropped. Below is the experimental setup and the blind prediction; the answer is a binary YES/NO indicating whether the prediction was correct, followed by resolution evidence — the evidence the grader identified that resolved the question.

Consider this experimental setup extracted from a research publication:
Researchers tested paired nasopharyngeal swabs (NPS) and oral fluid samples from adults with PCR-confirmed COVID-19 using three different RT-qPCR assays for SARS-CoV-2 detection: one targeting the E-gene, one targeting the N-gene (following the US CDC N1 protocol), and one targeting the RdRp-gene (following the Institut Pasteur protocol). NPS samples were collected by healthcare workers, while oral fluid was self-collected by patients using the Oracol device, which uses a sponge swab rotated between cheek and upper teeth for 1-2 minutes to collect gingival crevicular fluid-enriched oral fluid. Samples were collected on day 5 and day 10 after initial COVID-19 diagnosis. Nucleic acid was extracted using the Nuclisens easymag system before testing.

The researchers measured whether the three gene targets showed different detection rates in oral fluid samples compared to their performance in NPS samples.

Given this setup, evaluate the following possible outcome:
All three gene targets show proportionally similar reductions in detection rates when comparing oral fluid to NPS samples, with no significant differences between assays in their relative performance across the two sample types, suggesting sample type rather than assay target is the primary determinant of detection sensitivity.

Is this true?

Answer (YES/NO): NO